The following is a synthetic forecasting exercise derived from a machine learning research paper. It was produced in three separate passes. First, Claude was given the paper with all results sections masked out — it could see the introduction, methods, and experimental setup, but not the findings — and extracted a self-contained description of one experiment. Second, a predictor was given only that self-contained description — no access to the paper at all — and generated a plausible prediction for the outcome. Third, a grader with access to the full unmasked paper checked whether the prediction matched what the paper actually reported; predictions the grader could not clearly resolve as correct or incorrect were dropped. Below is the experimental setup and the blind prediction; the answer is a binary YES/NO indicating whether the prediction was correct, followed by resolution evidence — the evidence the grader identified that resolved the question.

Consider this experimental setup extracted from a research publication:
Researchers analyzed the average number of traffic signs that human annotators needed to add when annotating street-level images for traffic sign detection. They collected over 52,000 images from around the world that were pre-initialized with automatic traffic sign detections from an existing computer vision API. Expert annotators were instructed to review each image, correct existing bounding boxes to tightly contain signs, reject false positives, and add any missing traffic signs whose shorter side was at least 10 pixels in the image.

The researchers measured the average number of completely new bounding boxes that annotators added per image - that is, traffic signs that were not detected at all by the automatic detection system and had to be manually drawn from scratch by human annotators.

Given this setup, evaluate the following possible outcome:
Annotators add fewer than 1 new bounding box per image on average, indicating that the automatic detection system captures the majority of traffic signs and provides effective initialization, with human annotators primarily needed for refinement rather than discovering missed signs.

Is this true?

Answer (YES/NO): NO